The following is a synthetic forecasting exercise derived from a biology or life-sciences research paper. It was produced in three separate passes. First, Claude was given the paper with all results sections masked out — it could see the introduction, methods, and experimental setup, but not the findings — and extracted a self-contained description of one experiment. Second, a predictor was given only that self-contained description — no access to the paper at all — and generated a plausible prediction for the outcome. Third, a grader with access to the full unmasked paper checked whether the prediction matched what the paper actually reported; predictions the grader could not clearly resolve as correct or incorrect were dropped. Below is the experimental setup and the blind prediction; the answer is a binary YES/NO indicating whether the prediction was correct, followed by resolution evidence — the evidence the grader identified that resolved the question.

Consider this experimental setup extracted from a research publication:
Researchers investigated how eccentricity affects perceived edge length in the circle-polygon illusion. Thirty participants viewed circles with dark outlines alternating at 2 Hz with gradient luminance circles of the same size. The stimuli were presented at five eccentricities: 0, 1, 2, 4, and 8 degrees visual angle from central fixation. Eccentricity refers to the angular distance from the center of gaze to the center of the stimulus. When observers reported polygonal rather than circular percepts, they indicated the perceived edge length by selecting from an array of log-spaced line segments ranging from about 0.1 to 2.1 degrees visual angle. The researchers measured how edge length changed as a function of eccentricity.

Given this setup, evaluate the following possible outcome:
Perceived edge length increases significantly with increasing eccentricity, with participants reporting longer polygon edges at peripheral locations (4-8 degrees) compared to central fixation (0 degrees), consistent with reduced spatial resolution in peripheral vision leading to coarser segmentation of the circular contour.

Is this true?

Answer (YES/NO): YES